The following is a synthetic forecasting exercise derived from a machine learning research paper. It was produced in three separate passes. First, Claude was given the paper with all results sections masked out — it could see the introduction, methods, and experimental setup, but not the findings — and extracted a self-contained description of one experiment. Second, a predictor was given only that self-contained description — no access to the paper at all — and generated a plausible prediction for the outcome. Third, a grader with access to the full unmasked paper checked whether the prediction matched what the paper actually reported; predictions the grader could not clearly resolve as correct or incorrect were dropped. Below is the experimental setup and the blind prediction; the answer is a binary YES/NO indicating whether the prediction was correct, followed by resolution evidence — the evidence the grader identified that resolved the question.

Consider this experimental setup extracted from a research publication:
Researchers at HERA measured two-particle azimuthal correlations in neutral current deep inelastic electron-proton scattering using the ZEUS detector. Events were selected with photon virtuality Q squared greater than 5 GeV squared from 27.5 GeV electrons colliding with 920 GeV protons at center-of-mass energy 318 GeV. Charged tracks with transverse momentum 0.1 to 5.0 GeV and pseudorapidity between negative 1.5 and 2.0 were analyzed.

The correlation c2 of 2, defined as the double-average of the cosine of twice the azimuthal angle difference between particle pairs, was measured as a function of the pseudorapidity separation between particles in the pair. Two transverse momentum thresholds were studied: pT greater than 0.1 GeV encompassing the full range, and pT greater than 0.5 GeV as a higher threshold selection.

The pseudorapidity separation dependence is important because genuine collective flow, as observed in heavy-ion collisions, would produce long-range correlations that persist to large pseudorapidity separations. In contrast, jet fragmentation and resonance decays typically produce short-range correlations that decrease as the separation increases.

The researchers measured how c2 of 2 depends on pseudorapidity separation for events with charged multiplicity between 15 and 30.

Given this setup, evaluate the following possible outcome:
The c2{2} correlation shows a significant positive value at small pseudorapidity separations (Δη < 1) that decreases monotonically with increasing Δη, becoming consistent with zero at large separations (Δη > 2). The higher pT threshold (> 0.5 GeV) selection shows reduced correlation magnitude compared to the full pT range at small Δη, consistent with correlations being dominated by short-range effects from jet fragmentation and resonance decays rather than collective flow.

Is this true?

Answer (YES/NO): NO